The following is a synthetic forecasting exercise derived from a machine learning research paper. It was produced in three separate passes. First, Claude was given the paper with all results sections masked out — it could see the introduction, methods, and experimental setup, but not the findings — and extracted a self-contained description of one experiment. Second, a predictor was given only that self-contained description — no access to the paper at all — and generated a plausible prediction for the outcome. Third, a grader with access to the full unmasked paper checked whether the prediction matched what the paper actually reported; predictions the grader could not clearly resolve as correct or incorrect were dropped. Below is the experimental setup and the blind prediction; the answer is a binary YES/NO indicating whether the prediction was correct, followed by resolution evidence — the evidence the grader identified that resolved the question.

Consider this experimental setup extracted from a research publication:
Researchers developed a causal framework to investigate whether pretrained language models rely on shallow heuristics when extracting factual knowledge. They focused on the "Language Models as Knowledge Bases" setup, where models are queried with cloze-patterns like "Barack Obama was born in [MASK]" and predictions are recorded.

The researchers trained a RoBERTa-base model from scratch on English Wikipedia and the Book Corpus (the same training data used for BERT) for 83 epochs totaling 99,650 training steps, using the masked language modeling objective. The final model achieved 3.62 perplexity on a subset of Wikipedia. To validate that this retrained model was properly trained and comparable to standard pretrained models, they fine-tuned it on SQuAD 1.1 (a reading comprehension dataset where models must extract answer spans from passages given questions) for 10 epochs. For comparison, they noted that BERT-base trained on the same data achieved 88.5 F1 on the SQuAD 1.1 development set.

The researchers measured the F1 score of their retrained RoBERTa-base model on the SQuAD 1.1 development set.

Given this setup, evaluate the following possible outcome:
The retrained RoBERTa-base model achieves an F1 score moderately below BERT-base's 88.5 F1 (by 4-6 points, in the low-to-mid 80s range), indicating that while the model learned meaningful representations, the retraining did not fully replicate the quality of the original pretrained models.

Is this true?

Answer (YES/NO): NO